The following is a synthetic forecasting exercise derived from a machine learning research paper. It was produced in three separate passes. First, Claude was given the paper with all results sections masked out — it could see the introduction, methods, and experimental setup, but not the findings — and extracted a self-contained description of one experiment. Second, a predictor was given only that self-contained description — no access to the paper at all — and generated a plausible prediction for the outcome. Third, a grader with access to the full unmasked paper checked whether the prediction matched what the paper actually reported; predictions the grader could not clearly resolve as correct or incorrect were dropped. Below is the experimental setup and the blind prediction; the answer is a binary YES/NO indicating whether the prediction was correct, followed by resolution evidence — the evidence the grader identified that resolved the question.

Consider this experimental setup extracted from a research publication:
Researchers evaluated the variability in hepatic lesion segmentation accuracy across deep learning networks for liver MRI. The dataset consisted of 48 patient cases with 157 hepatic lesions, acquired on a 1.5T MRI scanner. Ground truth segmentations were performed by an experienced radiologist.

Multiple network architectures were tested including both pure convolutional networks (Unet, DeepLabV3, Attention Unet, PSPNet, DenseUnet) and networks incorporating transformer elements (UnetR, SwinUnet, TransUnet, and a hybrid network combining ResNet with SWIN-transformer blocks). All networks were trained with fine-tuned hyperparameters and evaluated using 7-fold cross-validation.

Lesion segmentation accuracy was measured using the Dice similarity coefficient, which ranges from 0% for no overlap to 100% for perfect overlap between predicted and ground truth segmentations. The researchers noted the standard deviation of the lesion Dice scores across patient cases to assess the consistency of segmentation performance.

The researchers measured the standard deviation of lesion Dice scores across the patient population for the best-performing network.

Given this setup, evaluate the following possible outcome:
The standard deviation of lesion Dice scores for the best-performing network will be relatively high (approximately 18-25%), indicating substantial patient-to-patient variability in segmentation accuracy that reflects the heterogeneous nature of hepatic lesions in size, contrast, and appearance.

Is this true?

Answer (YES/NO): NO